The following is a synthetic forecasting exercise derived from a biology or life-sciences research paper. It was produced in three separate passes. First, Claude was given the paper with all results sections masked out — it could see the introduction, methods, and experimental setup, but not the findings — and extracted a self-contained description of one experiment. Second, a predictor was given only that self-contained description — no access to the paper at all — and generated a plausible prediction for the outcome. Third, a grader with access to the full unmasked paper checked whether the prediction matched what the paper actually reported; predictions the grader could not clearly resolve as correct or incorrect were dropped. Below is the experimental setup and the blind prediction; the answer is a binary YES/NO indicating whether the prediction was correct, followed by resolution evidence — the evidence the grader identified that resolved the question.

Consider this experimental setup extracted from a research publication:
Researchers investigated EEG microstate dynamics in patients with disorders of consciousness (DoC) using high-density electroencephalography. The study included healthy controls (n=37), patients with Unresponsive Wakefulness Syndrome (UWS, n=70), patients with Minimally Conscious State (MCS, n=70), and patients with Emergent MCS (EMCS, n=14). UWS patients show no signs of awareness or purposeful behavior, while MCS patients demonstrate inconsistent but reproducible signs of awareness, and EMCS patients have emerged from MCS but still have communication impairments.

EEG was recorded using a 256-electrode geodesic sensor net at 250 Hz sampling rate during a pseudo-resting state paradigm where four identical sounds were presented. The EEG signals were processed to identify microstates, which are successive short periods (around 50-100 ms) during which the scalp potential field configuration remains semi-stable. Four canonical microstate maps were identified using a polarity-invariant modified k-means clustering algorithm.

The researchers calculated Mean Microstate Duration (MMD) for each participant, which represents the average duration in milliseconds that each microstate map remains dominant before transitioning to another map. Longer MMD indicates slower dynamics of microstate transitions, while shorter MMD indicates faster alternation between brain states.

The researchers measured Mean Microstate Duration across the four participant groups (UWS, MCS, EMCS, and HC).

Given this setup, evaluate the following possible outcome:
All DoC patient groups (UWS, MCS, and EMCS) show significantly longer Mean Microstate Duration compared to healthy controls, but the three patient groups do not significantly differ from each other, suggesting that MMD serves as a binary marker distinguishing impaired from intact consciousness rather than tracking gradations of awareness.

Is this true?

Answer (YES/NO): NO